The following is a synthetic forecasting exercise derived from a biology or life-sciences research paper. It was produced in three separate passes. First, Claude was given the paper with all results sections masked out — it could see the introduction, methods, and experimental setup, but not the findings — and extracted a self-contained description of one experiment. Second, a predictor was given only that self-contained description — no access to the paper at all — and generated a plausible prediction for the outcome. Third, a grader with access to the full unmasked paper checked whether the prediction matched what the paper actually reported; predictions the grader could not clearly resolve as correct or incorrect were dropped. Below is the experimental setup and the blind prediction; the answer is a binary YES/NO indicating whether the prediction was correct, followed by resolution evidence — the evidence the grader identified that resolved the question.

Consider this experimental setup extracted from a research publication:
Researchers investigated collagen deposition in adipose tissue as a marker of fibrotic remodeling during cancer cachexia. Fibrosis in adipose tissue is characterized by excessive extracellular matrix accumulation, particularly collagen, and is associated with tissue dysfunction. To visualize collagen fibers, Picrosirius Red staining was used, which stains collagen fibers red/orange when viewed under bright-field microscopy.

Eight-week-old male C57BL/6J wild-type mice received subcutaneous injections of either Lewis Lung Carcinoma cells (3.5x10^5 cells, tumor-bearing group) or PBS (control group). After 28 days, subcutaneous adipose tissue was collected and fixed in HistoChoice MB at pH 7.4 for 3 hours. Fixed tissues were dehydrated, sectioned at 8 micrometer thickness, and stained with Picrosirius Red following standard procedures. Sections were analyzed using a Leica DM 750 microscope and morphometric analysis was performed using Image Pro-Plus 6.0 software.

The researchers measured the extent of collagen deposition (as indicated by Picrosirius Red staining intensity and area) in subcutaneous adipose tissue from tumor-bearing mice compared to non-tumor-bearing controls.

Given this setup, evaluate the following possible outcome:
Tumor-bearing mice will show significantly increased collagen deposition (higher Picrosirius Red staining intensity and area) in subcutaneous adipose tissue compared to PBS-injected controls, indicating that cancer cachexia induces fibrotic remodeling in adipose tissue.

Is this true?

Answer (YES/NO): YES